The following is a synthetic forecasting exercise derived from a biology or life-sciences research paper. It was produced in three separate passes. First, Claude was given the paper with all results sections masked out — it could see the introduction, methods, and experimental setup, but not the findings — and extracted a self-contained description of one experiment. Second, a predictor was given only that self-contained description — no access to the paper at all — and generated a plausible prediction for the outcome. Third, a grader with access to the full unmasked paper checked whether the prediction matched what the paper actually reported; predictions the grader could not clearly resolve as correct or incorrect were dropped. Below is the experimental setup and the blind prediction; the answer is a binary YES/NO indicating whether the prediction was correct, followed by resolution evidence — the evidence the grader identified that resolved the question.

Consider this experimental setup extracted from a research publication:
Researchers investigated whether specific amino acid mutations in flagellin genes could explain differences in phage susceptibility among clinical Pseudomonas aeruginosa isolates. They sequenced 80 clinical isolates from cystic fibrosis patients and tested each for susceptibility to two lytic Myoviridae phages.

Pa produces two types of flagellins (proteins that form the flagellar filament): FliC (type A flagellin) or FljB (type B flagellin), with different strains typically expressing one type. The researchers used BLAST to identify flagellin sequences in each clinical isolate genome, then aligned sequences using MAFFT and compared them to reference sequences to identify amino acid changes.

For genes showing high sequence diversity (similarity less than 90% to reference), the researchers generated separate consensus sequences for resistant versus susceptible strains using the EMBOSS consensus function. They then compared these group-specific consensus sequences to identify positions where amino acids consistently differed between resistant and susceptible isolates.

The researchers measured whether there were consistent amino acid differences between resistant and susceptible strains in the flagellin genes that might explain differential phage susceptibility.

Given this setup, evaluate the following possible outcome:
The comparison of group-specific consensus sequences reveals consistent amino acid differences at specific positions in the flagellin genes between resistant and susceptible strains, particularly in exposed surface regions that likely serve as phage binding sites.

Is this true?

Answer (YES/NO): NO